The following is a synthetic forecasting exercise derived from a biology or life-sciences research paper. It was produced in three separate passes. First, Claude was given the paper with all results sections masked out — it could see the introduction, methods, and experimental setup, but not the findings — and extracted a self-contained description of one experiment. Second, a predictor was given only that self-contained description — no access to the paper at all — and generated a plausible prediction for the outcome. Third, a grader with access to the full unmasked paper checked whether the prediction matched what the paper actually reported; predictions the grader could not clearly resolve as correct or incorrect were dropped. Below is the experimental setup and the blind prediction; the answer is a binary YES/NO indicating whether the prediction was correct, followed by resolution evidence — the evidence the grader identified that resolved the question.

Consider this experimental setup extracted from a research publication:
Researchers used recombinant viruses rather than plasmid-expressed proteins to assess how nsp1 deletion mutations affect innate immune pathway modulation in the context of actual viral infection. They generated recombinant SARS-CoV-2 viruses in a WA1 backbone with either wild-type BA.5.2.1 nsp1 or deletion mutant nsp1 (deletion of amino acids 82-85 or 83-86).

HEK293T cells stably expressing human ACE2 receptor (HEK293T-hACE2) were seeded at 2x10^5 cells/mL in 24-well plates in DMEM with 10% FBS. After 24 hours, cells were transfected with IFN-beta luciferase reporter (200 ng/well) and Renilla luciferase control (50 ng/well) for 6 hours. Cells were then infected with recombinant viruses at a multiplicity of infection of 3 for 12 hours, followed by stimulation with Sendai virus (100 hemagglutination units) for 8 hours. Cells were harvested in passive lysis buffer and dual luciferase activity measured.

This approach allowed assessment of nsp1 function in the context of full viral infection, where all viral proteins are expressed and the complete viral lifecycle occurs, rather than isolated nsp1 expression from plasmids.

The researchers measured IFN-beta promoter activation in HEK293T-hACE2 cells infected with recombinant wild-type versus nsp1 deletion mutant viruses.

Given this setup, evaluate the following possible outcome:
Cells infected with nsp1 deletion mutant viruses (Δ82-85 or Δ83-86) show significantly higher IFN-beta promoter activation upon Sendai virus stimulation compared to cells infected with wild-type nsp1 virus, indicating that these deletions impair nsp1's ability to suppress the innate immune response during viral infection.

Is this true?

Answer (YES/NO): YES